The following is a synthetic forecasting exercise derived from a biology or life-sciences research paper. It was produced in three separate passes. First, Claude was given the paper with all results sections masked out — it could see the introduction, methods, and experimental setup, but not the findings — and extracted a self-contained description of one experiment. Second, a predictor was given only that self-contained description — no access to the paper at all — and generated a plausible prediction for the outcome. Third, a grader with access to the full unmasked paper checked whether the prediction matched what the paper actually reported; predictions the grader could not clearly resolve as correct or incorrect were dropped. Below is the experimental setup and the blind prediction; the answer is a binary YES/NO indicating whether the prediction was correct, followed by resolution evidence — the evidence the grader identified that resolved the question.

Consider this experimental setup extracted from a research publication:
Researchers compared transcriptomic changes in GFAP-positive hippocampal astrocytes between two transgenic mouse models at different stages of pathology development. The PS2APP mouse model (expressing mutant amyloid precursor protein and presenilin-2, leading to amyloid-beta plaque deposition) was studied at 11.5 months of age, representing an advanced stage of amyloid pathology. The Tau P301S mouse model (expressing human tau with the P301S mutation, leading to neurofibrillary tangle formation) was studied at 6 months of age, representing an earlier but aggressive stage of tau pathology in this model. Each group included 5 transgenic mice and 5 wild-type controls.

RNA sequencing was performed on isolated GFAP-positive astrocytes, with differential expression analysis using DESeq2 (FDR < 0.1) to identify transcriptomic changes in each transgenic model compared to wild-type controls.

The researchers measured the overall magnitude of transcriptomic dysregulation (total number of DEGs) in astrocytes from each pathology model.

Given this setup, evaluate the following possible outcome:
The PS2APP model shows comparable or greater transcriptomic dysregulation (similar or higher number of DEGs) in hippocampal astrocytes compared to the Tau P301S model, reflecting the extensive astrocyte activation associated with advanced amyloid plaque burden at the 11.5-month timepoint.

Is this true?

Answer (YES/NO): NO